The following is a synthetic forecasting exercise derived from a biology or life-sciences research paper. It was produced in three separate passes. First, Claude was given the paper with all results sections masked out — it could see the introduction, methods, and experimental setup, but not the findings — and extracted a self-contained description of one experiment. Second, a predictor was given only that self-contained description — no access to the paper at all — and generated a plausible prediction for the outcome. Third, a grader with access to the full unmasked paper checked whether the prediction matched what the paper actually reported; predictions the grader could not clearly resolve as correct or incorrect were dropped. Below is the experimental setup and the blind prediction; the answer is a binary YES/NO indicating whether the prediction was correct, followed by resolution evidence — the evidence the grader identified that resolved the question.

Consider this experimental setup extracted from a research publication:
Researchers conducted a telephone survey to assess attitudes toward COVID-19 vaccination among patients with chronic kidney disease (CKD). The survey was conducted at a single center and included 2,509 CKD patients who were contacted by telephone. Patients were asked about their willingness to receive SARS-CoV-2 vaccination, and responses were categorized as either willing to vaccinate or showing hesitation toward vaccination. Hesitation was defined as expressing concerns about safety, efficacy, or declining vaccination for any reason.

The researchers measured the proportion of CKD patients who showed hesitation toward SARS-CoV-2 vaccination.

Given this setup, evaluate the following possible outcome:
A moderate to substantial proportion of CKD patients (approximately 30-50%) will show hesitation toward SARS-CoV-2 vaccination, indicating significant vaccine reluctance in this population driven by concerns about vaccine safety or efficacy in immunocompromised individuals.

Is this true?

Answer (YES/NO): NO